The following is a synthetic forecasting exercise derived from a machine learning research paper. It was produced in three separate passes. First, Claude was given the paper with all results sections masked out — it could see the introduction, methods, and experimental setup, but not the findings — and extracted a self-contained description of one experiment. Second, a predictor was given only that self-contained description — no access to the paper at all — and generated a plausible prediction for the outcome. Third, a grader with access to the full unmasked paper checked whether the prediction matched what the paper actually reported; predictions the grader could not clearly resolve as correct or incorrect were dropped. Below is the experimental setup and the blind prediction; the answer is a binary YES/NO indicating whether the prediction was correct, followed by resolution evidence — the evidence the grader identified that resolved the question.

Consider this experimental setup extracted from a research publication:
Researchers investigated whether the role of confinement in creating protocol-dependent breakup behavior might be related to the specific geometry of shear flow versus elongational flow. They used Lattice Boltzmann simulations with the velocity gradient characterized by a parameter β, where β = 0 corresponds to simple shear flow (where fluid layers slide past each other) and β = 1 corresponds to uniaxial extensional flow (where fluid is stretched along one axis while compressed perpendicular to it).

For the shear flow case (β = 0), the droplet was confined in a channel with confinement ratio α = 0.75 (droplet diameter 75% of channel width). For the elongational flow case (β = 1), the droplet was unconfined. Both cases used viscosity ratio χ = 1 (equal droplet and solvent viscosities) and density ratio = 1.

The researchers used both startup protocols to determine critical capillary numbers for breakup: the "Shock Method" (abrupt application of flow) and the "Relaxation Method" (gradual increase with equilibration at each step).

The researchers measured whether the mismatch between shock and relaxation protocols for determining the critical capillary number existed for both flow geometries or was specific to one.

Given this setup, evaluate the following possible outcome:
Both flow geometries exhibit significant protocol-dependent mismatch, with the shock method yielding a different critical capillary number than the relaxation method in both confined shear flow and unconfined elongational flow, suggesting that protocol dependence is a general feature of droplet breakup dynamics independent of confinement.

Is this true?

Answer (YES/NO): NO